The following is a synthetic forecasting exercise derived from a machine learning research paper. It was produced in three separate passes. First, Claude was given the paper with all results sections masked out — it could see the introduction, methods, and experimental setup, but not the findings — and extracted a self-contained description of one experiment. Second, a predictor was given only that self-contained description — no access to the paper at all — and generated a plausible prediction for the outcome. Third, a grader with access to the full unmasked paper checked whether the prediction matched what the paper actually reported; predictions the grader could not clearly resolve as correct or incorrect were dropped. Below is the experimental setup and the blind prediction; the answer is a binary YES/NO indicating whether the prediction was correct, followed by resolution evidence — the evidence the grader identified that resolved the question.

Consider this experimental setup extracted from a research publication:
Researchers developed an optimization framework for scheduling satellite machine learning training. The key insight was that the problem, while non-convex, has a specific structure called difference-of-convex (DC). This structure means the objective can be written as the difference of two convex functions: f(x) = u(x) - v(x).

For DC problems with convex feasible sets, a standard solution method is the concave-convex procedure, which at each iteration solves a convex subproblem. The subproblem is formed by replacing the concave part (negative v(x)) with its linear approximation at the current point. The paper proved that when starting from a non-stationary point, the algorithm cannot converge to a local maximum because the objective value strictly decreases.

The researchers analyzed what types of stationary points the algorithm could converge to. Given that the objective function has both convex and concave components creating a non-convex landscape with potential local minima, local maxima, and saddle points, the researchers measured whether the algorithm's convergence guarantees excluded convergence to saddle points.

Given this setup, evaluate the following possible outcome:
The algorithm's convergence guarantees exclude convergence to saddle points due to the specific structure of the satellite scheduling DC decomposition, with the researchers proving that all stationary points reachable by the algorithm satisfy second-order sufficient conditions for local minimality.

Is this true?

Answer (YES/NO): NO